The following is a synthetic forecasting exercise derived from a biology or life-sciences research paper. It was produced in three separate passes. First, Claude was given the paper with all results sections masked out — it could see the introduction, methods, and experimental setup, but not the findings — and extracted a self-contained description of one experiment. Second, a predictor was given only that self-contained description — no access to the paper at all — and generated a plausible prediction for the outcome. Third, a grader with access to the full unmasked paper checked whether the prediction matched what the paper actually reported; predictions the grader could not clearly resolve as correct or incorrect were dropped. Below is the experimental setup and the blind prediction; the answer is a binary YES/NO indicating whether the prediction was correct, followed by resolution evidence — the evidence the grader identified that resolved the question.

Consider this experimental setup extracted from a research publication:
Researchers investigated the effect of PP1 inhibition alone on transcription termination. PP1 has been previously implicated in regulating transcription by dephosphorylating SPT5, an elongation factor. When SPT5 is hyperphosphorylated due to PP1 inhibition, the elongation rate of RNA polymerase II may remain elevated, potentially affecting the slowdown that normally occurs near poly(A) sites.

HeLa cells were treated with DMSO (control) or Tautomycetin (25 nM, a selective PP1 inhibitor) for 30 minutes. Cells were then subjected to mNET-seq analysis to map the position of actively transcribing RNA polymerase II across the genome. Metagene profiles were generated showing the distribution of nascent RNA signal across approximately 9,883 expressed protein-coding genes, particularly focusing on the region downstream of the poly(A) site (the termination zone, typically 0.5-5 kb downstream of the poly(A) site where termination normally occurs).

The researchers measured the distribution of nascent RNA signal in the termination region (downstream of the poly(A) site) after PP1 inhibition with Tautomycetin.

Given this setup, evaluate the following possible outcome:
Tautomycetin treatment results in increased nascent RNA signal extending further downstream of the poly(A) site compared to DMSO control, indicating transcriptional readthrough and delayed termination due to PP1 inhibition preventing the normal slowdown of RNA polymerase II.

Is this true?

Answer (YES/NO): YES